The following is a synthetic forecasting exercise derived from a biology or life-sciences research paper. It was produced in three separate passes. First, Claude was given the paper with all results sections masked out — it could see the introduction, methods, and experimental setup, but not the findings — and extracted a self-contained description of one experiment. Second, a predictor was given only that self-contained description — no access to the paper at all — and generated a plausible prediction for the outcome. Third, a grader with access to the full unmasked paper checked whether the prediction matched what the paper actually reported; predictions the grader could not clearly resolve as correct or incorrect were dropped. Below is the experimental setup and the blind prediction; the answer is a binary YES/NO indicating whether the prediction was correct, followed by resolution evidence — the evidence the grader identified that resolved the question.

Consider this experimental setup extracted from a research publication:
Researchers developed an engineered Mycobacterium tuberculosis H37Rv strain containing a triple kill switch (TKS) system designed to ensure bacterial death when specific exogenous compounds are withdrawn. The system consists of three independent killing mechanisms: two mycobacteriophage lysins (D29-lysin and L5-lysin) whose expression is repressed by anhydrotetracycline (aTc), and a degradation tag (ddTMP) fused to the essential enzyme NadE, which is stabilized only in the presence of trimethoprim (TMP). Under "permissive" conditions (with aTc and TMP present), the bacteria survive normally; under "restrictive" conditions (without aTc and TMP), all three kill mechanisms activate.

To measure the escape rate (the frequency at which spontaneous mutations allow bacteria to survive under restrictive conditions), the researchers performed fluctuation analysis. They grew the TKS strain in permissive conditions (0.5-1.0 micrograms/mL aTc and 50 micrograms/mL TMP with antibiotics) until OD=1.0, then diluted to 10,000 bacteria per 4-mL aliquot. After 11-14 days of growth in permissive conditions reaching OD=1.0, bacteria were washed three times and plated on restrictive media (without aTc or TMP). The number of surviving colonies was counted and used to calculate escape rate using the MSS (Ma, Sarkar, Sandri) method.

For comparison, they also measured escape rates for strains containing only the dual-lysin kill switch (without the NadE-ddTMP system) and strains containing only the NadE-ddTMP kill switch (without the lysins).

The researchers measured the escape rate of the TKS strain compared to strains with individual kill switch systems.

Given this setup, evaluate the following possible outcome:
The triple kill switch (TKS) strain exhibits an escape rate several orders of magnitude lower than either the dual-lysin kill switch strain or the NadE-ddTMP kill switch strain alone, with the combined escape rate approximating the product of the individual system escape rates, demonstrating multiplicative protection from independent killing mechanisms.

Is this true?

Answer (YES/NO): YES